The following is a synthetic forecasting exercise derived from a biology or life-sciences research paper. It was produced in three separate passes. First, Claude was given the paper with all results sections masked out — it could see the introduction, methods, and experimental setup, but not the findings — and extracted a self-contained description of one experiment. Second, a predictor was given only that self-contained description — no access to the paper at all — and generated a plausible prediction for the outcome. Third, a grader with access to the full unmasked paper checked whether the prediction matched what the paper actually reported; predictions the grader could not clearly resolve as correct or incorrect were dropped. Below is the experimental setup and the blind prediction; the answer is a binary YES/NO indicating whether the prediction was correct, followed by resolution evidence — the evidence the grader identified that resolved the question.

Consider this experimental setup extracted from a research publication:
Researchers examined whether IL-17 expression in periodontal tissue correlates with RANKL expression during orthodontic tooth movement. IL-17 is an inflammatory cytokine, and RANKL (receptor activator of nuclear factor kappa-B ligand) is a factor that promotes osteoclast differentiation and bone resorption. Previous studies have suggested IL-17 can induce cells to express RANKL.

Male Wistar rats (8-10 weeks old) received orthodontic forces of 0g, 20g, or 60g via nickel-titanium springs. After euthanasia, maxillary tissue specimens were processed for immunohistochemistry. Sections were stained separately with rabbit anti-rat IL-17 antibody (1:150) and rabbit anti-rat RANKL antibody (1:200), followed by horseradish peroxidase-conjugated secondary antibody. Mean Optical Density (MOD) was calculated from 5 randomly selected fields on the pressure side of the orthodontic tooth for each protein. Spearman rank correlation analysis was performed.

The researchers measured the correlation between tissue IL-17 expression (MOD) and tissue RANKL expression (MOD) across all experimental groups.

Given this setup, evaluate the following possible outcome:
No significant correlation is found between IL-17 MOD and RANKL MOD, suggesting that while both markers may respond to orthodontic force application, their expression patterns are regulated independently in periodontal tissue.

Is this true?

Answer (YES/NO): NO